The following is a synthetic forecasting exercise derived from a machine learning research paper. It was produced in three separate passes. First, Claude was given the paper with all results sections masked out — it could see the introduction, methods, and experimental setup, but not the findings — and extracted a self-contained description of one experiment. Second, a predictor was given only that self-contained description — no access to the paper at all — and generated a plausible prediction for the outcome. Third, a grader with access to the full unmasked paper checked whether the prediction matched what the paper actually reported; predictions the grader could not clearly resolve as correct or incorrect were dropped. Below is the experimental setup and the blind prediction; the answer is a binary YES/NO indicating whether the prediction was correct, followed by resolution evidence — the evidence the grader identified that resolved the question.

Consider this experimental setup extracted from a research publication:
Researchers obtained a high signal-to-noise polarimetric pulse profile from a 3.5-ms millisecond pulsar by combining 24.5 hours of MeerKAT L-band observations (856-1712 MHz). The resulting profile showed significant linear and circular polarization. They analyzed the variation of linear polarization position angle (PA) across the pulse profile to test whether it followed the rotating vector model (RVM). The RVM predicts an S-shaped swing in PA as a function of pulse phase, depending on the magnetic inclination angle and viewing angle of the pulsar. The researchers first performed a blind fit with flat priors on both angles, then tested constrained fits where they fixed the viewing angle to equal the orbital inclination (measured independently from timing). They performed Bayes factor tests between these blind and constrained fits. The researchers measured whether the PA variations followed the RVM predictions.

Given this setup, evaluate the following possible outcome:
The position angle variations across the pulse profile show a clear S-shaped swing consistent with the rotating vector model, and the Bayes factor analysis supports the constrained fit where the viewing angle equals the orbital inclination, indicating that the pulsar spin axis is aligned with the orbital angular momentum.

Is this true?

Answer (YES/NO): NO